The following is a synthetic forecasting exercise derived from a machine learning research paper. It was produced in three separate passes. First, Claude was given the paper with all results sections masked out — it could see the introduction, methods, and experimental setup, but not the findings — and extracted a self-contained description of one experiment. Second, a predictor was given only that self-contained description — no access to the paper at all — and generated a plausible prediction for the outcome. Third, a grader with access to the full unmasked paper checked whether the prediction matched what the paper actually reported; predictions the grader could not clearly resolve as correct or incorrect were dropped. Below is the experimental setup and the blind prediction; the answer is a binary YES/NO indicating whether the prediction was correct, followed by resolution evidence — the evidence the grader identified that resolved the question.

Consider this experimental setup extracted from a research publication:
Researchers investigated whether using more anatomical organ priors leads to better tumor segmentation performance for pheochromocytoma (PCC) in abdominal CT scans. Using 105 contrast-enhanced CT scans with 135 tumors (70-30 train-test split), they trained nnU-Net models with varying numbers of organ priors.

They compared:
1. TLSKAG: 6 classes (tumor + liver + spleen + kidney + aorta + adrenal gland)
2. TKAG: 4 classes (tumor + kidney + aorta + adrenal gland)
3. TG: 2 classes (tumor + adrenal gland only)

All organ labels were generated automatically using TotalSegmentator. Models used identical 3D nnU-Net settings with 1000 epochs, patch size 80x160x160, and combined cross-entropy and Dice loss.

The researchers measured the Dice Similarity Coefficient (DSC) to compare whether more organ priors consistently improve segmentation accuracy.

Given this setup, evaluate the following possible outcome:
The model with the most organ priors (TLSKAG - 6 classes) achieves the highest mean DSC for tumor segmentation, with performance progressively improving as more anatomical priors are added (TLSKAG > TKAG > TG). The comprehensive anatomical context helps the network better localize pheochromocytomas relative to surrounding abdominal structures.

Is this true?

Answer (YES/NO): NO